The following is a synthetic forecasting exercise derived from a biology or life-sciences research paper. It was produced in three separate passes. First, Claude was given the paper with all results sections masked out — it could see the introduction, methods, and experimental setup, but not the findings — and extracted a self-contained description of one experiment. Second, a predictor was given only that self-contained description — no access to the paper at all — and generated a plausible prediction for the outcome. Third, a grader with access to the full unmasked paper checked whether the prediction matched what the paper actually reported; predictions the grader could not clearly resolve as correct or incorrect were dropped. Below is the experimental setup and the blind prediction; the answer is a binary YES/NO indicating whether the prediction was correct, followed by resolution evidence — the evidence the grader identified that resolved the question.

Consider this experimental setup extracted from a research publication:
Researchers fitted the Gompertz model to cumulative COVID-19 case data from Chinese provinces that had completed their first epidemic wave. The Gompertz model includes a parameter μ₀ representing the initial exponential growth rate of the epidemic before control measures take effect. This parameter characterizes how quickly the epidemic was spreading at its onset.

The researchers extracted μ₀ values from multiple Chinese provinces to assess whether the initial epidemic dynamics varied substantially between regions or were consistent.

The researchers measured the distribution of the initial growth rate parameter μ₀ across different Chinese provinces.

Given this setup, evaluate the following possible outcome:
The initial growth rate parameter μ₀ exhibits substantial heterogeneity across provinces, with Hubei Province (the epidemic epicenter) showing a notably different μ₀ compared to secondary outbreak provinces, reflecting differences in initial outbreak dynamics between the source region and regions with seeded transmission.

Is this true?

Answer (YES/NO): NO